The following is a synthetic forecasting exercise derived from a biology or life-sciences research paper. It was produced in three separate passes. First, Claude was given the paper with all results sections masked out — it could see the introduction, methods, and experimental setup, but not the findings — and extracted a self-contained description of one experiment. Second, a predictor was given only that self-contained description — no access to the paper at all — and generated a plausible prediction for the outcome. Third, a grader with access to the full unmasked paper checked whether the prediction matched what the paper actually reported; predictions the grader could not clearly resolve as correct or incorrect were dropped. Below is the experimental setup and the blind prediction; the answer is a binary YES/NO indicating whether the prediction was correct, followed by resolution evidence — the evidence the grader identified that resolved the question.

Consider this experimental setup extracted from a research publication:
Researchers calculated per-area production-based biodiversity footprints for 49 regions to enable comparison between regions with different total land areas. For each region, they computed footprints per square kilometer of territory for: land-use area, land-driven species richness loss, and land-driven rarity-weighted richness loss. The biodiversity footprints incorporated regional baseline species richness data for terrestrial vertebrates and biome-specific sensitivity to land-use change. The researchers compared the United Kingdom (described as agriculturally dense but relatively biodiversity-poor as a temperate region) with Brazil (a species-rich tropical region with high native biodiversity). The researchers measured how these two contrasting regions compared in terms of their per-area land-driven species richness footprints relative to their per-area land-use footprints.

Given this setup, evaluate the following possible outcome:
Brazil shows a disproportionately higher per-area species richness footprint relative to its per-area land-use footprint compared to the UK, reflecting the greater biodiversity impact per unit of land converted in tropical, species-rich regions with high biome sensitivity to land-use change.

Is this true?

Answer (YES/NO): YES